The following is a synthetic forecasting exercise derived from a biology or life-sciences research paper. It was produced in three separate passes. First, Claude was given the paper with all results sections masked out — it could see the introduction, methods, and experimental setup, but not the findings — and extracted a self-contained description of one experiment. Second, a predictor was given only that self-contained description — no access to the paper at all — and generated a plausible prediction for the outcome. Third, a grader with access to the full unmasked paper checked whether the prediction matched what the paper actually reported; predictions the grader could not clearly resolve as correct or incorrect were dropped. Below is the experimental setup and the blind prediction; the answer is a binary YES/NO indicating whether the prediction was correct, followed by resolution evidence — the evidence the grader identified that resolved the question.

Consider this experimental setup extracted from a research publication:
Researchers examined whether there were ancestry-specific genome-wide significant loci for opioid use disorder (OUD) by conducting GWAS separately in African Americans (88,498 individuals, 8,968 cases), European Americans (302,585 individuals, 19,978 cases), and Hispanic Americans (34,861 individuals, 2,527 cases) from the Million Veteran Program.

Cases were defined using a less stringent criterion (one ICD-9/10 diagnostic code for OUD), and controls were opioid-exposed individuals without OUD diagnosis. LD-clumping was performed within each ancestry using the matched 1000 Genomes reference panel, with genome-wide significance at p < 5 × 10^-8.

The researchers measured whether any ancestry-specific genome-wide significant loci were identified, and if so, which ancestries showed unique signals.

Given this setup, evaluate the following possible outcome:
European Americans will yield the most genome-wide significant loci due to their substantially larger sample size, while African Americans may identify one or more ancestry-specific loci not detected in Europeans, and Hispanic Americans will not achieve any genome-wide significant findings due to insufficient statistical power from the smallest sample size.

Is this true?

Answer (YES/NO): NO